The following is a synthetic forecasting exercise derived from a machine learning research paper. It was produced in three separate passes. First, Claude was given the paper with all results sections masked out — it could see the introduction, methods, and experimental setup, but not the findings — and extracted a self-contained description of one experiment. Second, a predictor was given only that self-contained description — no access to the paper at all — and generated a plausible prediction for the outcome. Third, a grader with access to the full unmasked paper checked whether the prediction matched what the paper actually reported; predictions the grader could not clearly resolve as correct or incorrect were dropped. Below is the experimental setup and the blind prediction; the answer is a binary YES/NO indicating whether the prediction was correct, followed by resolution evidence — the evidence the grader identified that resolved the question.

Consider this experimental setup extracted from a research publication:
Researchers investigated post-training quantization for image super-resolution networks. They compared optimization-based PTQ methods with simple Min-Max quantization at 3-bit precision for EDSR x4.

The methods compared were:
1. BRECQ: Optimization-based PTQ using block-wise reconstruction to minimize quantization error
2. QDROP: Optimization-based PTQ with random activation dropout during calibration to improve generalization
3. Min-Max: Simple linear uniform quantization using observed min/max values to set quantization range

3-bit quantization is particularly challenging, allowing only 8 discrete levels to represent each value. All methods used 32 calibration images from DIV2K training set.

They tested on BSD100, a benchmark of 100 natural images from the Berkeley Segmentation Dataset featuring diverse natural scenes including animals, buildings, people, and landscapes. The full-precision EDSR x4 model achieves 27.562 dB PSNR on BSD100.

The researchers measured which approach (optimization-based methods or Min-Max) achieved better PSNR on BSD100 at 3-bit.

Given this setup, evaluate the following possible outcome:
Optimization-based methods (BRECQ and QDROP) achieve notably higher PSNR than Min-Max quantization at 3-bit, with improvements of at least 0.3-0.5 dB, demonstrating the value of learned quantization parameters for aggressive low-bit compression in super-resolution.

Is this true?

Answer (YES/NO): YES